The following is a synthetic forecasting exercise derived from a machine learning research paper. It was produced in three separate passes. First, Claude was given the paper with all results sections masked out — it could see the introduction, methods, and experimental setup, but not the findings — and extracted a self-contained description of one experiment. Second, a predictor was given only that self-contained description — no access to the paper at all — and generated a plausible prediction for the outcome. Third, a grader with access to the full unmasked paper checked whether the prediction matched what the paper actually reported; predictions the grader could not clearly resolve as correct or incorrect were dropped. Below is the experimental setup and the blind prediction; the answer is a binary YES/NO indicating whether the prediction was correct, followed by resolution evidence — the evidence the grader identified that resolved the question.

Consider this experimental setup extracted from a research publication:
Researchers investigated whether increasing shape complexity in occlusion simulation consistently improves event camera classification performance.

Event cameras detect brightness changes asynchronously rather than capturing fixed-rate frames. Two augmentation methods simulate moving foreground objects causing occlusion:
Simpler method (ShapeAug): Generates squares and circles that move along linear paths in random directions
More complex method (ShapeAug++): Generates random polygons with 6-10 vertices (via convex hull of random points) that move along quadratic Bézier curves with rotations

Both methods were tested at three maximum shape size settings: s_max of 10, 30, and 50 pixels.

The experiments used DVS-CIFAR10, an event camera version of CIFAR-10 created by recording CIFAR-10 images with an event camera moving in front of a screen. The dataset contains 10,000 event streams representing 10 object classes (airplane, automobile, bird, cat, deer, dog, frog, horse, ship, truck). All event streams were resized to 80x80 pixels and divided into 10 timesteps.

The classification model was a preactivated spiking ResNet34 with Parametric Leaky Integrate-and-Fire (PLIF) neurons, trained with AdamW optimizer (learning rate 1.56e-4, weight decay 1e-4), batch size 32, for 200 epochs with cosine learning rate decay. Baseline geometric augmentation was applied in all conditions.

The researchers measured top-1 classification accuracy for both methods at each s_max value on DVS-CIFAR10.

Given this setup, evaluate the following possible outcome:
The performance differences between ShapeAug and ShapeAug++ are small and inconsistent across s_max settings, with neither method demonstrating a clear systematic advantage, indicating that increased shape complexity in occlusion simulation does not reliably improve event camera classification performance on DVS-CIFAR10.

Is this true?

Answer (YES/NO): YES